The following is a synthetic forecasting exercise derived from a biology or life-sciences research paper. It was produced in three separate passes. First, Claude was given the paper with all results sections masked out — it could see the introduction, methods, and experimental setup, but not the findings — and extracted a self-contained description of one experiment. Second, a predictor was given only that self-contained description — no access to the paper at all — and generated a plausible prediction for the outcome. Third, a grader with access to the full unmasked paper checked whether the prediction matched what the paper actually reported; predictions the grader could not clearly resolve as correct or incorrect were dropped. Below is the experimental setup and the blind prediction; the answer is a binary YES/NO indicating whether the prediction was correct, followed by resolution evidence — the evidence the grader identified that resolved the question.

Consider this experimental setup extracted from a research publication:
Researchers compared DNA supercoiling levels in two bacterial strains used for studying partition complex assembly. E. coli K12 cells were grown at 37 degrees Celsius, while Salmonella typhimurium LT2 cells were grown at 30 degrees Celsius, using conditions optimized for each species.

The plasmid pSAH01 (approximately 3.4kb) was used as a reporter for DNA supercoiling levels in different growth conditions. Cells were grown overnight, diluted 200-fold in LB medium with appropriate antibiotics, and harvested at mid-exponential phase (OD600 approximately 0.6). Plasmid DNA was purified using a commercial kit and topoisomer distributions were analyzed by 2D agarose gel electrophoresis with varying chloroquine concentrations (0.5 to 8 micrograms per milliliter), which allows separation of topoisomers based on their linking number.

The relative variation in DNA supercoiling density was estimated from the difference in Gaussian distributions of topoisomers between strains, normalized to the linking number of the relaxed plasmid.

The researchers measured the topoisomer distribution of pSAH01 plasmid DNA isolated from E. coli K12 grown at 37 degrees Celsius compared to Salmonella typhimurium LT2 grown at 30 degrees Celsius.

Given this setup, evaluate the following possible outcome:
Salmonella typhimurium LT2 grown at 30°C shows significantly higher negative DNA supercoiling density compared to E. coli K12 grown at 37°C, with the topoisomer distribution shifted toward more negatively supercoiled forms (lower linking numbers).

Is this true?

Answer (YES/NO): NO